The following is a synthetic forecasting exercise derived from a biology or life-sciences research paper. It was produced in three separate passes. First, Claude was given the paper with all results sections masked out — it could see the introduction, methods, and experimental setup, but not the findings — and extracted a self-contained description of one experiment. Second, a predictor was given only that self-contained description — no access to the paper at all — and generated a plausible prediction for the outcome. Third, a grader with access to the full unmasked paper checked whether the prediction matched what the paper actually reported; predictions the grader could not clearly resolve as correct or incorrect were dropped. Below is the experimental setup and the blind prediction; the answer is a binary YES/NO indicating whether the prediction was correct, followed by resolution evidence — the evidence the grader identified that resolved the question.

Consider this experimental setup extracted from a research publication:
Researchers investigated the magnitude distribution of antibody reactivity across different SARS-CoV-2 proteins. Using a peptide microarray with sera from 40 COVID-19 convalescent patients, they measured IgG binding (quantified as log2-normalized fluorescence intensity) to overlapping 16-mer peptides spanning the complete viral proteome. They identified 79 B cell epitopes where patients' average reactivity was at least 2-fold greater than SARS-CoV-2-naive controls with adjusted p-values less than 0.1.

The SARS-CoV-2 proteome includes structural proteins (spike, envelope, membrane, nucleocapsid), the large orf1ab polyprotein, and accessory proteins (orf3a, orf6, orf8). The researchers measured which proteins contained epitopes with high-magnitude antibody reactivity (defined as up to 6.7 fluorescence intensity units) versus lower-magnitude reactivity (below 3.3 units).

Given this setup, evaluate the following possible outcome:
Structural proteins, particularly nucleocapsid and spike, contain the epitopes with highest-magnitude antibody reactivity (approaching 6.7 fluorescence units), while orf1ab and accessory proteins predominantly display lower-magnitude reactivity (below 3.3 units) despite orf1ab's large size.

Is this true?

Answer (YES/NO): NO